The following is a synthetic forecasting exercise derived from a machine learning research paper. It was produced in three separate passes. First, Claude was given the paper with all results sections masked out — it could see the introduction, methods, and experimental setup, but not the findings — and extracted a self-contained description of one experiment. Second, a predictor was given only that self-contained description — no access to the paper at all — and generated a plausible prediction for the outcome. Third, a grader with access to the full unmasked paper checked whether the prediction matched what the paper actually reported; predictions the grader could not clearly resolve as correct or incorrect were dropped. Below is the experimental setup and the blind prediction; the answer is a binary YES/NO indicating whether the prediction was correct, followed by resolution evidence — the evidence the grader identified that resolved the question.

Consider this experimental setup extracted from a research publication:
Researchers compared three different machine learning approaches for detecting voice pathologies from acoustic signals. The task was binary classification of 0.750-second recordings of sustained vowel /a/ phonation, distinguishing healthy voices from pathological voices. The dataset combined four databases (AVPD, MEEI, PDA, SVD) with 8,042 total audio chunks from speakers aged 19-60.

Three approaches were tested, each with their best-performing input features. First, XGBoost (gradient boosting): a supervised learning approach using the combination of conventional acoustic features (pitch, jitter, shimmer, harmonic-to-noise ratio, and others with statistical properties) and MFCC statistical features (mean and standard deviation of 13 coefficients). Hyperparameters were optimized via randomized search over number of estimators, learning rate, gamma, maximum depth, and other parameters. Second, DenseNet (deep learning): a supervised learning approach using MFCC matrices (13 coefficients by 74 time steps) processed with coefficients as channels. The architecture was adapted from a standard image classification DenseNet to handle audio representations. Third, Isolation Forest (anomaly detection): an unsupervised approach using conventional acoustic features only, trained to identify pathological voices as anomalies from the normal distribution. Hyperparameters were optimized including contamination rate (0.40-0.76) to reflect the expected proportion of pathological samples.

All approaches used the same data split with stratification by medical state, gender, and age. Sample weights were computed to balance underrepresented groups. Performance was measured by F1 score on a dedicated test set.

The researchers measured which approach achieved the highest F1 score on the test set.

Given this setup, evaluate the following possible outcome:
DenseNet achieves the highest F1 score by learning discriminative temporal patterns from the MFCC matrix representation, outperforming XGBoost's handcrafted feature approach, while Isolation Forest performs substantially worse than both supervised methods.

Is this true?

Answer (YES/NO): NO